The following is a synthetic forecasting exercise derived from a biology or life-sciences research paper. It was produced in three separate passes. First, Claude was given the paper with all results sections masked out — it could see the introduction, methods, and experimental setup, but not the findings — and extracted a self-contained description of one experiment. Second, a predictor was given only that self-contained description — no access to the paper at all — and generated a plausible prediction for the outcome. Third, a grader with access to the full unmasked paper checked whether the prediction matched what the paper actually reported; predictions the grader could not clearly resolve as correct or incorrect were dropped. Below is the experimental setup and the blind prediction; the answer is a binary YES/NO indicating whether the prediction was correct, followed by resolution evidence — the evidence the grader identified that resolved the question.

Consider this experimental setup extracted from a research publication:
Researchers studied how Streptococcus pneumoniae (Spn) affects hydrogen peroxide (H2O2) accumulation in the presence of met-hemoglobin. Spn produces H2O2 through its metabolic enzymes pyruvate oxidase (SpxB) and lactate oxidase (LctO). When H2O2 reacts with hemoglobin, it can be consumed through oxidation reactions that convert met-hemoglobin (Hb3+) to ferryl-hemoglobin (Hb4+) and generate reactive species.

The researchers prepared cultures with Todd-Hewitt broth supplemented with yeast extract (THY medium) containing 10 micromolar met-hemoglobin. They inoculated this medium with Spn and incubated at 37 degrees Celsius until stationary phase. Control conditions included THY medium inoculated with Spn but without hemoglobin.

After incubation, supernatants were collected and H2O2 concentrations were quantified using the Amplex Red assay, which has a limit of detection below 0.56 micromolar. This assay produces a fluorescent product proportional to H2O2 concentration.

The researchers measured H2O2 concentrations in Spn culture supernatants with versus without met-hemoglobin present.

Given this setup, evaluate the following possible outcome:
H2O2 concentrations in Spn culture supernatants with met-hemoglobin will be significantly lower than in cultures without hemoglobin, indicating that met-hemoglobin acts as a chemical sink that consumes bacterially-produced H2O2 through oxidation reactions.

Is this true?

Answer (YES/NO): YES